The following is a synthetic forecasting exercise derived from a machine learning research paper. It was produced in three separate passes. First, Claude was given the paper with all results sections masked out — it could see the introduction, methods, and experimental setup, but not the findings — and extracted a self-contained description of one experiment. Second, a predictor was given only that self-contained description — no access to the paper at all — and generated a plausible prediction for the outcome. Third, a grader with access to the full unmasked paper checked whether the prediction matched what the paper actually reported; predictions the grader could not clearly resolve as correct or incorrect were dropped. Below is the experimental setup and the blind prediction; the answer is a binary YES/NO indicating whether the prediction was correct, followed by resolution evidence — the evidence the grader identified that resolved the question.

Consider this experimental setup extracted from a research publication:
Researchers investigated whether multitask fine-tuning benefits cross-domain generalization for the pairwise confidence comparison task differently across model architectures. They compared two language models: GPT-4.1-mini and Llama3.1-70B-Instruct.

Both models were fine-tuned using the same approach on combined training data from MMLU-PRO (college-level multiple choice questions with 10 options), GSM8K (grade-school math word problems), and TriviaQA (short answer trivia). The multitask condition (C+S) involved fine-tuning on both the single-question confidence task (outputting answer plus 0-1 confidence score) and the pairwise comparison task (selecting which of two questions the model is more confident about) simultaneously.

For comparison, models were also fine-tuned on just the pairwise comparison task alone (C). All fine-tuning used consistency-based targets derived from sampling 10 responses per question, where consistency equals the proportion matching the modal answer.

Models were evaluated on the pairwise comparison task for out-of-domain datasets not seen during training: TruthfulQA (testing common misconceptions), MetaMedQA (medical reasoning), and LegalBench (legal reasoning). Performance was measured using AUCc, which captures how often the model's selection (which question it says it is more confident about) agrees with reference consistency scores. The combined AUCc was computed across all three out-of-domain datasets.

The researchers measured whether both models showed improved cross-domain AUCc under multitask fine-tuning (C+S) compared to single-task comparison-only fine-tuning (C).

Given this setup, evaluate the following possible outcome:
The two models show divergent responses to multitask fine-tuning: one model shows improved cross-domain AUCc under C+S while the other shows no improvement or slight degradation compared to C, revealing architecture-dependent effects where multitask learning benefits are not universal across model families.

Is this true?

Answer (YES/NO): YES